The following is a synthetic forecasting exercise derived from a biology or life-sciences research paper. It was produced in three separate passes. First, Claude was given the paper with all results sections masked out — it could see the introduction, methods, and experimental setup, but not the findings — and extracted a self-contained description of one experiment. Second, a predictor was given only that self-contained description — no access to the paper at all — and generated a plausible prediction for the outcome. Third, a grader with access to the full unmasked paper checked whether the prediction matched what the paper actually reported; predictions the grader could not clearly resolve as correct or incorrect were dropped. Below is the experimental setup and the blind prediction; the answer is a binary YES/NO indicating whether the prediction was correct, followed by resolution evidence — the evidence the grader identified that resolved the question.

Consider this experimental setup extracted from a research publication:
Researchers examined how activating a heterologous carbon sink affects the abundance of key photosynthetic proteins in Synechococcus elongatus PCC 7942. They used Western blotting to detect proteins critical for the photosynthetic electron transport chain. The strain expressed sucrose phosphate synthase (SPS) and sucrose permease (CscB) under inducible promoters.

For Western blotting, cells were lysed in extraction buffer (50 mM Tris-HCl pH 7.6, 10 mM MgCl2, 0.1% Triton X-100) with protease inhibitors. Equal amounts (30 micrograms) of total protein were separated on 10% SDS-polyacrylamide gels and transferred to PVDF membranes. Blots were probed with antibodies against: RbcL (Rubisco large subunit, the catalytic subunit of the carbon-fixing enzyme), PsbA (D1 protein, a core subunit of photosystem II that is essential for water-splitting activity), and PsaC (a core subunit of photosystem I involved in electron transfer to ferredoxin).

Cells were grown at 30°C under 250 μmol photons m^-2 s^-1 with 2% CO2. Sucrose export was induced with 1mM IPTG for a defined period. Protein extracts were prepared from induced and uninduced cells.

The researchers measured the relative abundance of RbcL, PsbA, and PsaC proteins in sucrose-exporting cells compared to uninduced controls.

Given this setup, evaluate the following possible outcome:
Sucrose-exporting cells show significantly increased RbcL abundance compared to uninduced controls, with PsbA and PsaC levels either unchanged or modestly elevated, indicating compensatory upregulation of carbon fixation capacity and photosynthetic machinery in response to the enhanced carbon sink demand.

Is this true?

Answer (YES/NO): YES